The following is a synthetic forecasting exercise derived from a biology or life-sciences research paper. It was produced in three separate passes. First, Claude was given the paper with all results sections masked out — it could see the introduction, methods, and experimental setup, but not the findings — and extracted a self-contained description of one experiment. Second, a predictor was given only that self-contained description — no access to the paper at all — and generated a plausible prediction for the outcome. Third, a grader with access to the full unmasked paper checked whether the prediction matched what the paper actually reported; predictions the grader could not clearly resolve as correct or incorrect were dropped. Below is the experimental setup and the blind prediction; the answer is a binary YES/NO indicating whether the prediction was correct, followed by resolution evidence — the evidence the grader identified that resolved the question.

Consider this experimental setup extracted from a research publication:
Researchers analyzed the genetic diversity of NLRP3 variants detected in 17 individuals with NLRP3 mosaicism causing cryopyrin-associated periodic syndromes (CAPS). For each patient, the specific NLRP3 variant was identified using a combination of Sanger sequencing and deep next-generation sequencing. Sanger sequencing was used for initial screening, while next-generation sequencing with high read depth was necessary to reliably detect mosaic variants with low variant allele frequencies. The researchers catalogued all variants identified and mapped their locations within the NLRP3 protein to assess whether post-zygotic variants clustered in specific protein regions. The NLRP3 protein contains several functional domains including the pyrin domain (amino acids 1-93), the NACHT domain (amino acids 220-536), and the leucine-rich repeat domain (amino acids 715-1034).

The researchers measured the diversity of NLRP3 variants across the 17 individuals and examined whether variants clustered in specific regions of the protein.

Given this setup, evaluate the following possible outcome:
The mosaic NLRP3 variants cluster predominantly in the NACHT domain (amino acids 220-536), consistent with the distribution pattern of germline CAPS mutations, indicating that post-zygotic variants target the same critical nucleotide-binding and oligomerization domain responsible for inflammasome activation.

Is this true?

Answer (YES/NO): NO